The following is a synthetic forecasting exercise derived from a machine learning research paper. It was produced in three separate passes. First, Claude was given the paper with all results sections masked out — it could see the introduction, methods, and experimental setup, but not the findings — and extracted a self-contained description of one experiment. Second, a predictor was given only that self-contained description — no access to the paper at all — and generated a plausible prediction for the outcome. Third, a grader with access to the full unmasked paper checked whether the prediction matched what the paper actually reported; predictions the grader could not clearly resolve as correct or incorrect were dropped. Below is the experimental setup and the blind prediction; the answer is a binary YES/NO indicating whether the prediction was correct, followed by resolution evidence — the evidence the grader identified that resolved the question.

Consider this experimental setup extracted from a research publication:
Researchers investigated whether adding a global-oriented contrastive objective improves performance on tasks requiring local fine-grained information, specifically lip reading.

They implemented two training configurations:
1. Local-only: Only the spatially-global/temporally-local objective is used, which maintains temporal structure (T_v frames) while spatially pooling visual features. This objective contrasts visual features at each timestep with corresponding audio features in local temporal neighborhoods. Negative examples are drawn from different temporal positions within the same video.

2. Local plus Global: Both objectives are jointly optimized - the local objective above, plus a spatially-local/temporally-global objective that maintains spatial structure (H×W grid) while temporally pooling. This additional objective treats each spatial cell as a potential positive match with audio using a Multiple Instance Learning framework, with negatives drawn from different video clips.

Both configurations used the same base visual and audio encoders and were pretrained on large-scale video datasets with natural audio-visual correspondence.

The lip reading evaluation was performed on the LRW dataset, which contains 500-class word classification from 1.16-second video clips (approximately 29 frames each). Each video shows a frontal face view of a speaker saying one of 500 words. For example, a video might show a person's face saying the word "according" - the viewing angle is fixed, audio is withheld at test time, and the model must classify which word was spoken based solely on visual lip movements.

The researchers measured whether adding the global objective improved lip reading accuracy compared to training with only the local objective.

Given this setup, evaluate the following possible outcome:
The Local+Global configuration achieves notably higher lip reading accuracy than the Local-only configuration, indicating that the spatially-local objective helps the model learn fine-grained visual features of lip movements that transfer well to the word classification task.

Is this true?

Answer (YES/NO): YES